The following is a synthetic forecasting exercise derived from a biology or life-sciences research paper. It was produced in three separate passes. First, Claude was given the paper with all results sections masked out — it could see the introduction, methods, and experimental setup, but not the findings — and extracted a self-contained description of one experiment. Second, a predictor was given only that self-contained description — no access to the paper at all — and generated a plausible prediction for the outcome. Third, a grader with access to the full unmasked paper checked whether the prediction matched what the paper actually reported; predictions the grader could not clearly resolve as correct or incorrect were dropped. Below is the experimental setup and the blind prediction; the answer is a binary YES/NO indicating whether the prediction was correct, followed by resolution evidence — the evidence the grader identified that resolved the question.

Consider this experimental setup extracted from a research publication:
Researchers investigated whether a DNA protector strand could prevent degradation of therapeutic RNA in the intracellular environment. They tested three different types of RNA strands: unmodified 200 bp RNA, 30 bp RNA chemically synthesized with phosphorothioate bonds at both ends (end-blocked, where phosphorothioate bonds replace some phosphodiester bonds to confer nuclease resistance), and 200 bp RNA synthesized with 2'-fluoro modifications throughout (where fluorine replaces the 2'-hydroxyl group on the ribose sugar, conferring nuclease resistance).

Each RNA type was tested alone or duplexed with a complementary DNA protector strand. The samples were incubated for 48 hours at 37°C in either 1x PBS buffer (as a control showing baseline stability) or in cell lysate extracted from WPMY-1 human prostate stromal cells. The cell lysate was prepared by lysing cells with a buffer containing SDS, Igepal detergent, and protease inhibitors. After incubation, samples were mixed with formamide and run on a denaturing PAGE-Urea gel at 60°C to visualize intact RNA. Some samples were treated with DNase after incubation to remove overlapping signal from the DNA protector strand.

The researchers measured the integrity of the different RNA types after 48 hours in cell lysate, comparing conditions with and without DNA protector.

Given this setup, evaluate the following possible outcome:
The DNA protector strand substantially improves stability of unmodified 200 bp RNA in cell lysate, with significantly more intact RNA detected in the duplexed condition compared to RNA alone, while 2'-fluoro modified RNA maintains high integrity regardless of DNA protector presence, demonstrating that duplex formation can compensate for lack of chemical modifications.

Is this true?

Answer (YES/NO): NO